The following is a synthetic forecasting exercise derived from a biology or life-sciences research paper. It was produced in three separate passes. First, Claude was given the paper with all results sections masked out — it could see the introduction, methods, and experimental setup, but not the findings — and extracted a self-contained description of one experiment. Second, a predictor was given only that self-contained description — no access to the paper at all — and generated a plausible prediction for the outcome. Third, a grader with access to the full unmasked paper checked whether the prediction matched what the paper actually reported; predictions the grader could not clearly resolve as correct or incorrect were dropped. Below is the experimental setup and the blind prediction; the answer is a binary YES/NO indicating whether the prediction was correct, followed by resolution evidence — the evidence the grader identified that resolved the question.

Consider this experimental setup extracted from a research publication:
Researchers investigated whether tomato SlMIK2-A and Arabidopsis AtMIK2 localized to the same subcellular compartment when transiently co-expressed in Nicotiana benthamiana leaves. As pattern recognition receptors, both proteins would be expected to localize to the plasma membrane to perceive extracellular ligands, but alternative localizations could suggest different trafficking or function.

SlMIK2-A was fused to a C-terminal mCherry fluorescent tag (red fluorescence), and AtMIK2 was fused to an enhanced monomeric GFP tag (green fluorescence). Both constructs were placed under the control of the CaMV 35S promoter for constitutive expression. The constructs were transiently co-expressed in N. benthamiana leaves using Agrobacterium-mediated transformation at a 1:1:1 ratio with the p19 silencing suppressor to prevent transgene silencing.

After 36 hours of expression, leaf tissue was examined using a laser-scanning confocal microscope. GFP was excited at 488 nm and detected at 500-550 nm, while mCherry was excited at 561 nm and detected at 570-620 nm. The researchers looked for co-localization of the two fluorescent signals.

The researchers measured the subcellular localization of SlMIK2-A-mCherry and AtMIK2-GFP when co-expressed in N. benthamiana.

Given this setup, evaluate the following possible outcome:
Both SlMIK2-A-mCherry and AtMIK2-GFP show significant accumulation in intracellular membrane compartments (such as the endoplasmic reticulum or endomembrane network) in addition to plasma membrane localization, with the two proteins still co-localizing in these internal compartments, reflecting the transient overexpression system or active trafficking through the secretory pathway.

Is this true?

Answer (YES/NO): NO